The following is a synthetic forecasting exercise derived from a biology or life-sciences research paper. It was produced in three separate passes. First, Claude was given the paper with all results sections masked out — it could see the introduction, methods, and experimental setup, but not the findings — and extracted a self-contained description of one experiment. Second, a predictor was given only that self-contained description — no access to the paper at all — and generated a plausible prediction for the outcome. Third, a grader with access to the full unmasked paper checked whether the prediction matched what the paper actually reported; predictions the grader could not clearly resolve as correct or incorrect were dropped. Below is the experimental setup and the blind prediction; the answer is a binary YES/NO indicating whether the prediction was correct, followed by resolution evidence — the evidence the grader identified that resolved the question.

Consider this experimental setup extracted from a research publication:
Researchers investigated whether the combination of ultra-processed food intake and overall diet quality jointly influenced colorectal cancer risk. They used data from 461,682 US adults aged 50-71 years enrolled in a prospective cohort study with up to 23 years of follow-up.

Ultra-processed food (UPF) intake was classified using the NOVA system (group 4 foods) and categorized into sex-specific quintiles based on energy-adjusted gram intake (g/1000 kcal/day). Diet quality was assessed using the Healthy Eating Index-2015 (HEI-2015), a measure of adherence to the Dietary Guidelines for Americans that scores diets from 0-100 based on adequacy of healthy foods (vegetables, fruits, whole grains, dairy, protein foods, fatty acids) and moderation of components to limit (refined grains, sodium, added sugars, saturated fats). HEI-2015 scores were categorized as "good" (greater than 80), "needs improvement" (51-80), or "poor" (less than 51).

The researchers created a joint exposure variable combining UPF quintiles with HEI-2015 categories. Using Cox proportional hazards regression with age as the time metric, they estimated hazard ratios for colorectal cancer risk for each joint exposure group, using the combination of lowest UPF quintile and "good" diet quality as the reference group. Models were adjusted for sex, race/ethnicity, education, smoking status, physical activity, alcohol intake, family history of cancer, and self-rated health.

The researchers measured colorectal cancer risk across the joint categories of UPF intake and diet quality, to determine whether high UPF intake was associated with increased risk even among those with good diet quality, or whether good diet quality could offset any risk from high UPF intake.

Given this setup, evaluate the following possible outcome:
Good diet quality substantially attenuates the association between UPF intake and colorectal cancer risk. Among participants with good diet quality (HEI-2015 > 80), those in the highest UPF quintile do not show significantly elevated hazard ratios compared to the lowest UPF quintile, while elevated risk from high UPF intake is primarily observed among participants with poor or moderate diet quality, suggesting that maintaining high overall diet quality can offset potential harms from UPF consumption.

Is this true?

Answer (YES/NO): NO